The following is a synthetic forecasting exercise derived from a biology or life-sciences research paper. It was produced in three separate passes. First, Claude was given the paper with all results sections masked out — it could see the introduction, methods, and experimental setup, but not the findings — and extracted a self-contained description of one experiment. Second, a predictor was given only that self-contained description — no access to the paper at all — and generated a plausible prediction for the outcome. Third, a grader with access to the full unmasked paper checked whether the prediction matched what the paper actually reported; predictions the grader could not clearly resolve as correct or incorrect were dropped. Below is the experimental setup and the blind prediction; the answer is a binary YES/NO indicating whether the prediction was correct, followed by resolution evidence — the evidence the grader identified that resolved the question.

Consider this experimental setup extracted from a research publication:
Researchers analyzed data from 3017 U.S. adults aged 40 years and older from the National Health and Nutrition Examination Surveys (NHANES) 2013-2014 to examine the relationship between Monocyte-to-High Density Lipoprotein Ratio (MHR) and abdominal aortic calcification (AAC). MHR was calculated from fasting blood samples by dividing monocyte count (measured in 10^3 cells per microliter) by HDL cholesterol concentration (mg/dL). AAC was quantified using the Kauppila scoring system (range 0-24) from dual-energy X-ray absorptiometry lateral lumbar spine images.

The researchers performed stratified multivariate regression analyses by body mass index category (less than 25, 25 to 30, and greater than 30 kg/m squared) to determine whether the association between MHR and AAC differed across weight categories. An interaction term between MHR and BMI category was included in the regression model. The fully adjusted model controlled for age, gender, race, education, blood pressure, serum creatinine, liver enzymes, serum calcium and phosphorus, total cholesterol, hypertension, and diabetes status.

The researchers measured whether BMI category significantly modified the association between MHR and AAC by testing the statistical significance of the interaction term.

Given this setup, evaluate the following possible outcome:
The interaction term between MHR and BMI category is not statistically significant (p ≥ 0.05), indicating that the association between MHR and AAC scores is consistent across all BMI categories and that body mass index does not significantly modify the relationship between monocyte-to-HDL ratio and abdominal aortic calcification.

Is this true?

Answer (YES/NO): NO